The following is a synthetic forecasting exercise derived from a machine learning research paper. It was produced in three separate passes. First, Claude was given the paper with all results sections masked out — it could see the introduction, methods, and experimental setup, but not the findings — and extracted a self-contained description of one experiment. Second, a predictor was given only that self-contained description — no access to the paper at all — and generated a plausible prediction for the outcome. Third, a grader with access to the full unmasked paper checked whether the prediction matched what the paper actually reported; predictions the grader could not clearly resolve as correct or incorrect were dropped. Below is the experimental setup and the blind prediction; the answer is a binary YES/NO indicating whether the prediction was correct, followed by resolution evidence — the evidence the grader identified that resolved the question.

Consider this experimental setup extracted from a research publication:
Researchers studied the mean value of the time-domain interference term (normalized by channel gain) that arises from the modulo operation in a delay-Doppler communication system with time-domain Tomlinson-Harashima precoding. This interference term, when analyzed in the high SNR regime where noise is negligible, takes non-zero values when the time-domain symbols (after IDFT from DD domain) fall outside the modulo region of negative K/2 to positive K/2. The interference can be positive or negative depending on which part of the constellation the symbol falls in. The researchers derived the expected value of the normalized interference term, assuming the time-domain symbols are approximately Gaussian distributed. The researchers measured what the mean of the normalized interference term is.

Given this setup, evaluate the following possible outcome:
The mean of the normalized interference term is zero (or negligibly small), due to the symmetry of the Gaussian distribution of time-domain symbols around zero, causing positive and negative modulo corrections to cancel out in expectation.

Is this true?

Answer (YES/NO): YES